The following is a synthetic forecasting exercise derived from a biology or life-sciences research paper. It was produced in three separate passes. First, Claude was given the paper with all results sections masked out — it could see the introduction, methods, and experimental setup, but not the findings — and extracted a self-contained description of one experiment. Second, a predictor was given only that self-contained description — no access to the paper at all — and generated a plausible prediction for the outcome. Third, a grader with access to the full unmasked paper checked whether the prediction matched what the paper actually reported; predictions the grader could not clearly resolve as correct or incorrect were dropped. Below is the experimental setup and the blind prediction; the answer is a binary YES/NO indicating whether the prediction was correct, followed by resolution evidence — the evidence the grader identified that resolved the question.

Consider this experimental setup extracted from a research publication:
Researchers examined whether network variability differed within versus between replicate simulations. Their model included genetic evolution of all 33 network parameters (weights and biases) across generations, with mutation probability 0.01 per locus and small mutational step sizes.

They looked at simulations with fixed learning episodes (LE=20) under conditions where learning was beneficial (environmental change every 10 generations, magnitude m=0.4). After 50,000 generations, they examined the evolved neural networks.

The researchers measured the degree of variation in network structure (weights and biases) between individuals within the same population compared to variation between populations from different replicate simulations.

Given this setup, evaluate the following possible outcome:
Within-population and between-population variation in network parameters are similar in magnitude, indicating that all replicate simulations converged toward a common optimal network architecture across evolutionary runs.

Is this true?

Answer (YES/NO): NO